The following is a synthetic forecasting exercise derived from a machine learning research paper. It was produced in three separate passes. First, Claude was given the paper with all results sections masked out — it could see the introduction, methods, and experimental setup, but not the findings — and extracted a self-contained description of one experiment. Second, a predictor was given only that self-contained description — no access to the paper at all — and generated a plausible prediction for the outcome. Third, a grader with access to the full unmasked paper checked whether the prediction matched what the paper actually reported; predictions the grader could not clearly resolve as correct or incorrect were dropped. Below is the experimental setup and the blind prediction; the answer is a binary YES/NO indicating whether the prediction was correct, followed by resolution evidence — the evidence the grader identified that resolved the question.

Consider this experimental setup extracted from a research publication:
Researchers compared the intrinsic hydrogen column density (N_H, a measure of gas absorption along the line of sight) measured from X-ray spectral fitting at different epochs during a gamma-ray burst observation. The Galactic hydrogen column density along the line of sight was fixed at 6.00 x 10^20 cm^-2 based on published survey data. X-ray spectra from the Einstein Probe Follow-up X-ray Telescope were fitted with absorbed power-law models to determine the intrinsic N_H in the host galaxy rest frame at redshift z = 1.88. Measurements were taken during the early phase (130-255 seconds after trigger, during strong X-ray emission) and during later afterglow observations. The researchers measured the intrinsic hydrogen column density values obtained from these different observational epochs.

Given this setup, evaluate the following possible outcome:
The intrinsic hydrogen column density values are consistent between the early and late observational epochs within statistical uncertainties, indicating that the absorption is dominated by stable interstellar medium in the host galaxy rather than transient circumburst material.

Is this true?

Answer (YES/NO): NO